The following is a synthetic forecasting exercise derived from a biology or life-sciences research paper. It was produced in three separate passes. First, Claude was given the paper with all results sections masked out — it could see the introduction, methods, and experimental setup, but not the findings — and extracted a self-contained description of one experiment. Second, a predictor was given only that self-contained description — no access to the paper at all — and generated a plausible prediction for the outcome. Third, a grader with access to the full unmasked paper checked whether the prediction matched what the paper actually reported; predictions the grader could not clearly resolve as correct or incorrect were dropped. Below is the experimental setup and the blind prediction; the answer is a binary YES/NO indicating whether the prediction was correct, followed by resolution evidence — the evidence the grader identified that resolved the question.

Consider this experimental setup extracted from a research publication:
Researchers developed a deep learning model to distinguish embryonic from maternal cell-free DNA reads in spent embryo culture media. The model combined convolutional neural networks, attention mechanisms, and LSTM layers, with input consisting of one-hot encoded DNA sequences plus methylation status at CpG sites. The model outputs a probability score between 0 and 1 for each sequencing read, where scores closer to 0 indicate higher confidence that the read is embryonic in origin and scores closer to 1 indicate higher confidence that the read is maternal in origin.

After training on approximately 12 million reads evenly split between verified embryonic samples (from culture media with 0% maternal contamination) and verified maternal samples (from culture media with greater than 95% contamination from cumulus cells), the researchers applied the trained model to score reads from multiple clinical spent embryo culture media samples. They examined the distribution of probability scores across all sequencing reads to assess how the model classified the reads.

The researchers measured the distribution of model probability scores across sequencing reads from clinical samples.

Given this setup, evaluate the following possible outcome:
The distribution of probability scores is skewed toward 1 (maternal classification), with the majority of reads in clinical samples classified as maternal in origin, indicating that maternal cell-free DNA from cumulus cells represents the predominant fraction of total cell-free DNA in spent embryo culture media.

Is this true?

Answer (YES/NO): NO